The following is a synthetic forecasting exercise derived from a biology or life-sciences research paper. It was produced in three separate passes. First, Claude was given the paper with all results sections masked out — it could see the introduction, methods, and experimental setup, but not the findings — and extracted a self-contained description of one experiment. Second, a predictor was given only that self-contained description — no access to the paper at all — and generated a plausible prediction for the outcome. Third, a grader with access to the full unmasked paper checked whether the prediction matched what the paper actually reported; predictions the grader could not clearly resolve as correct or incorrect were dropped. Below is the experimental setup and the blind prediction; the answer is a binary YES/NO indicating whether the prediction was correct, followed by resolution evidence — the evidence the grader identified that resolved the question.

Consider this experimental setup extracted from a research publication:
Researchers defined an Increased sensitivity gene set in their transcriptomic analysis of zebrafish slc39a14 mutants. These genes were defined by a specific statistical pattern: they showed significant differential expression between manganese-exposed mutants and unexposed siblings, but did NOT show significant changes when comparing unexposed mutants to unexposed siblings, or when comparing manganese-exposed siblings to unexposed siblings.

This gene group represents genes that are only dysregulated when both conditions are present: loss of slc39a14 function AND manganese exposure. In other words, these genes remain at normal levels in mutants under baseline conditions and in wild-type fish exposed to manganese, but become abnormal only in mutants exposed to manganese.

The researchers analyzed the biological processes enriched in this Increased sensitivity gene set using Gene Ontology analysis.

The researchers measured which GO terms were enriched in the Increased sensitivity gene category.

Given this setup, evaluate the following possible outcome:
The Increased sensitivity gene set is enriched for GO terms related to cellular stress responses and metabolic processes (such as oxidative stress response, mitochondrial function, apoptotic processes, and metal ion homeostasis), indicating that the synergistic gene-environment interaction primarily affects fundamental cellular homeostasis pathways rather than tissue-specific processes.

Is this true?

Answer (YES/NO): NO